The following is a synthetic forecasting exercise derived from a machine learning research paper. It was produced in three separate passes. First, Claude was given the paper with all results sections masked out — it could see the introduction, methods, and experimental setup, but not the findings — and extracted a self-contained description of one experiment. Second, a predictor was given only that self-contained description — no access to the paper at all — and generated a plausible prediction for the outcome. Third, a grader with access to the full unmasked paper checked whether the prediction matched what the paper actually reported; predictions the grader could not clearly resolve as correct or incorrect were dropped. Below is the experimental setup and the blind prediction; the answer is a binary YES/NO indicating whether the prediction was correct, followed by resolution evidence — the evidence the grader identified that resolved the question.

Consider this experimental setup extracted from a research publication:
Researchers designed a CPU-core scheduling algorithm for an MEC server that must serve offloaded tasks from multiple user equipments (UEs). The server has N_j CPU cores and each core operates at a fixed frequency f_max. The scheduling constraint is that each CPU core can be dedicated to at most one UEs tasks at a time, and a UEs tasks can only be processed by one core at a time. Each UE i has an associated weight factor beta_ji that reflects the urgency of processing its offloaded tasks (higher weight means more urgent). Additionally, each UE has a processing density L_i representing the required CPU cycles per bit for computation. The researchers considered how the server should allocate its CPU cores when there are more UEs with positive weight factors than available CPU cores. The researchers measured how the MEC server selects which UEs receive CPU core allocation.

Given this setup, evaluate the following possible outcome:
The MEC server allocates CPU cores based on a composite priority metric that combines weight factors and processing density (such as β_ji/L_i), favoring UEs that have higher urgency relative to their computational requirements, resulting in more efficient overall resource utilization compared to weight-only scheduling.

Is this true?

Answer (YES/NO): YES